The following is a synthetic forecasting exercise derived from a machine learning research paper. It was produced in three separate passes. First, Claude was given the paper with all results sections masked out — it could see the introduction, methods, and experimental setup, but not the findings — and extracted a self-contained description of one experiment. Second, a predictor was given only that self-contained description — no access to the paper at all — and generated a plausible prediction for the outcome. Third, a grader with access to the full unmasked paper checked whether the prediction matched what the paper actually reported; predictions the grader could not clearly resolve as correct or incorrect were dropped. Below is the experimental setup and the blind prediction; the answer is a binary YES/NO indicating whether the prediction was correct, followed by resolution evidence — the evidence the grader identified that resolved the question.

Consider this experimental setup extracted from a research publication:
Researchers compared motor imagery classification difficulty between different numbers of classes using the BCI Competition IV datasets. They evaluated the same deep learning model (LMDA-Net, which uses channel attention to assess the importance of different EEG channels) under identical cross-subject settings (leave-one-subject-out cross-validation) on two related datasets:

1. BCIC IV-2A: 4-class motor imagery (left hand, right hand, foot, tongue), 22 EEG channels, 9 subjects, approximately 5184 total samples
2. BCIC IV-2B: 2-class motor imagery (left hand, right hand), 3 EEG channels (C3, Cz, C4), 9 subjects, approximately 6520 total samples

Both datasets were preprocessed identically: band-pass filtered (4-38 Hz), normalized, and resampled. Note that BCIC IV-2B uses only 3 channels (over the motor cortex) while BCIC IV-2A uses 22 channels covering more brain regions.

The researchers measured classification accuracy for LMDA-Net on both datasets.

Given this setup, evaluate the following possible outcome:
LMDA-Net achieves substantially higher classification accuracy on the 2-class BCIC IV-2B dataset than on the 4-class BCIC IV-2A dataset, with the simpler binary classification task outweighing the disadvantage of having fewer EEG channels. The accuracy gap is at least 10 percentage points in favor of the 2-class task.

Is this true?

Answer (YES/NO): YES